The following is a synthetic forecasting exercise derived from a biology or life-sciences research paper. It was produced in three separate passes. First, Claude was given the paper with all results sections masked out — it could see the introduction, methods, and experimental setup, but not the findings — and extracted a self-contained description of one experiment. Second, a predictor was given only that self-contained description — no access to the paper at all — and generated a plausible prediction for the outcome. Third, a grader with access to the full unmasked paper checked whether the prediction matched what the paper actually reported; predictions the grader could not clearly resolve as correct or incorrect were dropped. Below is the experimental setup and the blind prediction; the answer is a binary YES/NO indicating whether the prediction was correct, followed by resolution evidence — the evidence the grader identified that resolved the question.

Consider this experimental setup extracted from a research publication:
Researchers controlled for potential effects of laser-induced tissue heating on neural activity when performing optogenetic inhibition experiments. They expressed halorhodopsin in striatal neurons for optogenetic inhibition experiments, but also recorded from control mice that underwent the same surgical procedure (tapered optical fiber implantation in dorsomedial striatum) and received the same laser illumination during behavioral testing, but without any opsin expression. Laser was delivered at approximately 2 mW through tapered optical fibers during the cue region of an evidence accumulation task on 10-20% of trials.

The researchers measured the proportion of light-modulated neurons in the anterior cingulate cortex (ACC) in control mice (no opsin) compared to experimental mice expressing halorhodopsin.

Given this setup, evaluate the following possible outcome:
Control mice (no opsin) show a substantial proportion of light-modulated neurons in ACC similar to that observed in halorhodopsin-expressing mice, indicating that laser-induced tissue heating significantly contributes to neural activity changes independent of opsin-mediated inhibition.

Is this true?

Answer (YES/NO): NO